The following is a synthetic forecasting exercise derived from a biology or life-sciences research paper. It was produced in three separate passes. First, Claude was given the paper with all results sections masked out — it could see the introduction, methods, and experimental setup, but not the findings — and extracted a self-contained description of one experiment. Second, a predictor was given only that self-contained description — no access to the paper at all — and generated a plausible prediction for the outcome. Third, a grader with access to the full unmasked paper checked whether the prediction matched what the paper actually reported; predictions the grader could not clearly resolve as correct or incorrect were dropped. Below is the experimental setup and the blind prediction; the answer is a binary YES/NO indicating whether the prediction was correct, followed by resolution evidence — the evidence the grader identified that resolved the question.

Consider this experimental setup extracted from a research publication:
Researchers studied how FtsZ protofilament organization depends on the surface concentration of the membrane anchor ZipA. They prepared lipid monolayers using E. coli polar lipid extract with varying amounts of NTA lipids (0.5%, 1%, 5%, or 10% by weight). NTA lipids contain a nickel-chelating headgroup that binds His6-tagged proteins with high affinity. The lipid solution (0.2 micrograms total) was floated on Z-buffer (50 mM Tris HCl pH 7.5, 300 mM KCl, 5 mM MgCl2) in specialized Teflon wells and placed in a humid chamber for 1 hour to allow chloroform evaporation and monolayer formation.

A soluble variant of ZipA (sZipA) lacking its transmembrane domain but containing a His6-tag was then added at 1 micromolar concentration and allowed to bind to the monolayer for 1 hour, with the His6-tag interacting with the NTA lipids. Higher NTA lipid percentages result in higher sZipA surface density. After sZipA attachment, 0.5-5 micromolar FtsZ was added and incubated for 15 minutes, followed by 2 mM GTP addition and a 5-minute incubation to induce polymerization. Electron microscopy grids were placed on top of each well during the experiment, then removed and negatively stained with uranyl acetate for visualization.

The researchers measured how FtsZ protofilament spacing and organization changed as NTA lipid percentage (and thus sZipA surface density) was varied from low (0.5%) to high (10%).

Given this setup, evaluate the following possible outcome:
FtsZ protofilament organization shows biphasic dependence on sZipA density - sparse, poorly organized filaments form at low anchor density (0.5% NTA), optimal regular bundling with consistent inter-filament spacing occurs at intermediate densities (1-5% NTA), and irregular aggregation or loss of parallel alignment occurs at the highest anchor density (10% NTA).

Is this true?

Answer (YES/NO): NO